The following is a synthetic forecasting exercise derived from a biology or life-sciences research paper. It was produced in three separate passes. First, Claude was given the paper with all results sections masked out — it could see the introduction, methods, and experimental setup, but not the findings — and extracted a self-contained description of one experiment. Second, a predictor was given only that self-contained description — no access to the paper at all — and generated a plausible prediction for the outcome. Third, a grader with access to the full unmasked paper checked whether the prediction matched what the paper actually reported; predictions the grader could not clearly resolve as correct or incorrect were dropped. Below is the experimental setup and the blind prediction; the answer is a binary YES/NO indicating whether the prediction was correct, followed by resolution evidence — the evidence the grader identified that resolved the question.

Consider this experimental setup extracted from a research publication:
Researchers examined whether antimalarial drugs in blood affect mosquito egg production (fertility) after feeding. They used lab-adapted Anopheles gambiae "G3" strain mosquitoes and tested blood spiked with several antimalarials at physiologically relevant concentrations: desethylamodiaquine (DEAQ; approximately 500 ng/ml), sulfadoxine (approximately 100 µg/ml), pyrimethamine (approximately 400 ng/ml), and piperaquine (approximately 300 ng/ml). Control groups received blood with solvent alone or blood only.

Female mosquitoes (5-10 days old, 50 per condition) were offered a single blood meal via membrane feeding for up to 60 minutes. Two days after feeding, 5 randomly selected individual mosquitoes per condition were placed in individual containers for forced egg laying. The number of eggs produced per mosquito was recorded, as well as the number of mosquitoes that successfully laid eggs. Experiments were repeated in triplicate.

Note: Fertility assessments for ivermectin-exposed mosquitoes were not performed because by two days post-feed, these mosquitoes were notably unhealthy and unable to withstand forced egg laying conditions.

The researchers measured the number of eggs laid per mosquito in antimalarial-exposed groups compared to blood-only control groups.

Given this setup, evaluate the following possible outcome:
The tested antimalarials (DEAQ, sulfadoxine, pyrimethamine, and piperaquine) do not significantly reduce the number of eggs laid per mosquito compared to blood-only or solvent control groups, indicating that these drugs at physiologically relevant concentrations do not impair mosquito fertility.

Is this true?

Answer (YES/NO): YES